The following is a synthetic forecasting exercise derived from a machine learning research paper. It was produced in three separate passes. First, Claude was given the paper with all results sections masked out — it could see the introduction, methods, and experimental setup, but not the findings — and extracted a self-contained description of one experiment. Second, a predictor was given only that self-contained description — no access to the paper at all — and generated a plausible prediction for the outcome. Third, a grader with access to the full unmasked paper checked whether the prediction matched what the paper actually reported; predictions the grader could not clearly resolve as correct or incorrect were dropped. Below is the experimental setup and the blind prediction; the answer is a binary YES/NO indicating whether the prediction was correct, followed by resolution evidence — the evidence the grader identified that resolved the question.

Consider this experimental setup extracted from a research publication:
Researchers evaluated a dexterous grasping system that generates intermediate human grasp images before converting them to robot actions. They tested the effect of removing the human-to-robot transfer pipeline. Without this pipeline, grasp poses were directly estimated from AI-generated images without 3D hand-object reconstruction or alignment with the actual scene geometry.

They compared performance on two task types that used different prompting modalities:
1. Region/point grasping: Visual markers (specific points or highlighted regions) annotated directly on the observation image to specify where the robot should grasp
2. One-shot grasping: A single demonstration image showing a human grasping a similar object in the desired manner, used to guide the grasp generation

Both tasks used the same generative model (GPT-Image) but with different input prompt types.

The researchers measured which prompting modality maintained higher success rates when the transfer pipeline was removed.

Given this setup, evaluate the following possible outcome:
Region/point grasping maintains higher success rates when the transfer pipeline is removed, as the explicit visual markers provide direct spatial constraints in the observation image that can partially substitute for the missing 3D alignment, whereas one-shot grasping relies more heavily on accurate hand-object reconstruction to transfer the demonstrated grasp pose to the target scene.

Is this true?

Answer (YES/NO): YES